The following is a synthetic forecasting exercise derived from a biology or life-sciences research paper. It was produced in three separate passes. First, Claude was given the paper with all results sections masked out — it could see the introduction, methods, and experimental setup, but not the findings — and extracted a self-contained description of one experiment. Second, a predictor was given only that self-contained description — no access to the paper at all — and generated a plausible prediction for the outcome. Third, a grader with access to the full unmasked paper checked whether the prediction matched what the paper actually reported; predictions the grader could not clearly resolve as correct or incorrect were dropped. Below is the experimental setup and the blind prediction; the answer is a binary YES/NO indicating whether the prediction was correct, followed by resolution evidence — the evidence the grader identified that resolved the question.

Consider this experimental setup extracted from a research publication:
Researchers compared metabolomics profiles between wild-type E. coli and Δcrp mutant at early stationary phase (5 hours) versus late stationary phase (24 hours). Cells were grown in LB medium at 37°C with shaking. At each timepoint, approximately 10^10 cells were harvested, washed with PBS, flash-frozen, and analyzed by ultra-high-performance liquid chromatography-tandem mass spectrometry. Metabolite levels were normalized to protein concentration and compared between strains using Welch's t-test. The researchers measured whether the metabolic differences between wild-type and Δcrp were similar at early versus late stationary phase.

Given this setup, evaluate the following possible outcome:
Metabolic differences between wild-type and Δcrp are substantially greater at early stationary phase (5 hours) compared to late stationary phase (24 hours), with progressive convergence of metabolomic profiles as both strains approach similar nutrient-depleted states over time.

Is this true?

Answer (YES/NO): NO